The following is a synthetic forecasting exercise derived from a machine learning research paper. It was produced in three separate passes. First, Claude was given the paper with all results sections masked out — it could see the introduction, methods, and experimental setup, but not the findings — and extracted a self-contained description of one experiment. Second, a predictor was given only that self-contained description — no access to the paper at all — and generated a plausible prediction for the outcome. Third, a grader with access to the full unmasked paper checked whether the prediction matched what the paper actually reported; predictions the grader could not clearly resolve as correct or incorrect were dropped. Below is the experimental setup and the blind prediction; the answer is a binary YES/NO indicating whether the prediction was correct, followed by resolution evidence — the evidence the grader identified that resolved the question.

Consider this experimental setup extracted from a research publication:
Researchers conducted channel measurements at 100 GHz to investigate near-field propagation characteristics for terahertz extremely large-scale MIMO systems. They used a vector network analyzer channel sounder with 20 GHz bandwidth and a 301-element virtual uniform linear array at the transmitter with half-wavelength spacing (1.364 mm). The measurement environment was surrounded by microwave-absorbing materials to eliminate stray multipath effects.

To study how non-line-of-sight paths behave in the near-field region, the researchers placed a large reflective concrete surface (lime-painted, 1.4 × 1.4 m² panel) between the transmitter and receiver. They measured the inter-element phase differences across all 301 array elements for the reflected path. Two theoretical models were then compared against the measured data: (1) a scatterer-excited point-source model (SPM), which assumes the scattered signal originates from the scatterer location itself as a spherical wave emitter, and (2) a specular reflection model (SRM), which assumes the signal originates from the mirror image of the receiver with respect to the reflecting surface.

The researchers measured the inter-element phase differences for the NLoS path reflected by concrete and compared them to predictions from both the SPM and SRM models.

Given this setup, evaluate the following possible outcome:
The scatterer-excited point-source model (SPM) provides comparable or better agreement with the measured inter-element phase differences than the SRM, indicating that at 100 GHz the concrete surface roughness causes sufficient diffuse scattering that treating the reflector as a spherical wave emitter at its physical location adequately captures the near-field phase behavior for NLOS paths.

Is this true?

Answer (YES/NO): NO